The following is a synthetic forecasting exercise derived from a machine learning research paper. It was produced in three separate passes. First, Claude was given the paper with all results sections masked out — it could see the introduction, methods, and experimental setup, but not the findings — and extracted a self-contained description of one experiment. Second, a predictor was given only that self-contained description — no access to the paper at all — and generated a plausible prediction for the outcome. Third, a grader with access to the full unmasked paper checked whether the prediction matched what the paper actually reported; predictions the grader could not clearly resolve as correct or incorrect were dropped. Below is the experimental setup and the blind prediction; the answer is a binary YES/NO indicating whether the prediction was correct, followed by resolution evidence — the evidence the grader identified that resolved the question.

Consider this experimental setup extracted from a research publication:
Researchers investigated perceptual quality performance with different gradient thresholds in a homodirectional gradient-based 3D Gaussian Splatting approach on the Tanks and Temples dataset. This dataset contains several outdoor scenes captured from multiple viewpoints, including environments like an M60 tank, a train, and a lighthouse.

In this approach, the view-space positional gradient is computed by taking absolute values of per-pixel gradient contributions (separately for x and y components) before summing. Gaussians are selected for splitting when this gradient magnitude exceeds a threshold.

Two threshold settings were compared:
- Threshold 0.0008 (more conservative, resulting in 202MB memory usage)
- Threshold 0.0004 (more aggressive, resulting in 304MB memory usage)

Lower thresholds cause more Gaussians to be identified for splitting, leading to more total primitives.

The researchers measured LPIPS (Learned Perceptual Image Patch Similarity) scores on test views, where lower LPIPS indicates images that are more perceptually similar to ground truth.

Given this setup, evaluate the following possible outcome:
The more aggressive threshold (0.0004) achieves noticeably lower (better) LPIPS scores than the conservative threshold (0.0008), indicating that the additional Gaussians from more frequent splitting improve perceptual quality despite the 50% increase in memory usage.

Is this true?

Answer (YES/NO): YES